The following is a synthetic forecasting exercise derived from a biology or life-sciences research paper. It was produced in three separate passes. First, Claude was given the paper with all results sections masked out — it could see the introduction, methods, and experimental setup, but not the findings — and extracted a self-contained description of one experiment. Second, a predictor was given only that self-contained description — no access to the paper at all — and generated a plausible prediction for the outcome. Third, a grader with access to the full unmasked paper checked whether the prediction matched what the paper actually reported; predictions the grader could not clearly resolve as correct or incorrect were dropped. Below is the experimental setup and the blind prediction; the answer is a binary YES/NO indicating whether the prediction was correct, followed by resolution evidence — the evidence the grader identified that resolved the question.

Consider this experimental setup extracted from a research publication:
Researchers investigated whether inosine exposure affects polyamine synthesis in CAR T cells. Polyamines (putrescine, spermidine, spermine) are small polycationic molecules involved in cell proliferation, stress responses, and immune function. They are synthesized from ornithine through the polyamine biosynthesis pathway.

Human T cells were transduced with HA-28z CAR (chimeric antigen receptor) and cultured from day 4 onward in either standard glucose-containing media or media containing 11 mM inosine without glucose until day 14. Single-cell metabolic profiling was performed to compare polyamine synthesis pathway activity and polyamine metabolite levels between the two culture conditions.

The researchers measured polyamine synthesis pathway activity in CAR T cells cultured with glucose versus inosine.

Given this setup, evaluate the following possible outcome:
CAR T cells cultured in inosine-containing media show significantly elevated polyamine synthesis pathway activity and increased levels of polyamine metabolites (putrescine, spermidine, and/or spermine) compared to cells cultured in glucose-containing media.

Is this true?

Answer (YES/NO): YES